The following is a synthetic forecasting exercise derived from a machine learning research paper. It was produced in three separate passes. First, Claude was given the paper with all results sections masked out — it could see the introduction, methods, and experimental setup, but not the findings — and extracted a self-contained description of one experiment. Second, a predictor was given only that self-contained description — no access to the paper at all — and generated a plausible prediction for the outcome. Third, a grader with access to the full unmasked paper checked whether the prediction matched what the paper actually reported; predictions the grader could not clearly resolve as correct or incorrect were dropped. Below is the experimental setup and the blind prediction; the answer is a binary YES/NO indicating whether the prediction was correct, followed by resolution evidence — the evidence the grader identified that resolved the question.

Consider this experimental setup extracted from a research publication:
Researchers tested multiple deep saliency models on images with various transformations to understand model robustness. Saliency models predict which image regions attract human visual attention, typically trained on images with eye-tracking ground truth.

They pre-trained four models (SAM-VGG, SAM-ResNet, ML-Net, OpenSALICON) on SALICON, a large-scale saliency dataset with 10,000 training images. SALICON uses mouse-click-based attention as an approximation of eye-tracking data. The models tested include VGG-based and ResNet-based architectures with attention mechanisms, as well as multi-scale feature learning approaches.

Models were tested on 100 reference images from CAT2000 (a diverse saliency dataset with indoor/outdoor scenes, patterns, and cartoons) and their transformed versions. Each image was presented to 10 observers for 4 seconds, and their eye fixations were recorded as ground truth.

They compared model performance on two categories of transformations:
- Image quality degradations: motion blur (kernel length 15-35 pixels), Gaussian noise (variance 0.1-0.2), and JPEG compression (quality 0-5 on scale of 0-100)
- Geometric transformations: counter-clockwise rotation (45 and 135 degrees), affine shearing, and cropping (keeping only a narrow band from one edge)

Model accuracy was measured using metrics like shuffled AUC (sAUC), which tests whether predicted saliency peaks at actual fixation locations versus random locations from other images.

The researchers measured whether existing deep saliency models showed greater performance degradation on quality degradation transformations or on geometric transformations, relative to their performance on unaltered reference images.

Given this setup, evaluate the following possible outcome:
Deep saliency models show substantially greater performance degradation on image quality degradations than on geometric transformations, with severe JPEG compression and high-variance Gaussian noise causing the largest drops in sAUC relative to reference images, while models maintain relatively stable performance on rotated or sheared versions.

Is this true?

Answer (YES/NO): NO